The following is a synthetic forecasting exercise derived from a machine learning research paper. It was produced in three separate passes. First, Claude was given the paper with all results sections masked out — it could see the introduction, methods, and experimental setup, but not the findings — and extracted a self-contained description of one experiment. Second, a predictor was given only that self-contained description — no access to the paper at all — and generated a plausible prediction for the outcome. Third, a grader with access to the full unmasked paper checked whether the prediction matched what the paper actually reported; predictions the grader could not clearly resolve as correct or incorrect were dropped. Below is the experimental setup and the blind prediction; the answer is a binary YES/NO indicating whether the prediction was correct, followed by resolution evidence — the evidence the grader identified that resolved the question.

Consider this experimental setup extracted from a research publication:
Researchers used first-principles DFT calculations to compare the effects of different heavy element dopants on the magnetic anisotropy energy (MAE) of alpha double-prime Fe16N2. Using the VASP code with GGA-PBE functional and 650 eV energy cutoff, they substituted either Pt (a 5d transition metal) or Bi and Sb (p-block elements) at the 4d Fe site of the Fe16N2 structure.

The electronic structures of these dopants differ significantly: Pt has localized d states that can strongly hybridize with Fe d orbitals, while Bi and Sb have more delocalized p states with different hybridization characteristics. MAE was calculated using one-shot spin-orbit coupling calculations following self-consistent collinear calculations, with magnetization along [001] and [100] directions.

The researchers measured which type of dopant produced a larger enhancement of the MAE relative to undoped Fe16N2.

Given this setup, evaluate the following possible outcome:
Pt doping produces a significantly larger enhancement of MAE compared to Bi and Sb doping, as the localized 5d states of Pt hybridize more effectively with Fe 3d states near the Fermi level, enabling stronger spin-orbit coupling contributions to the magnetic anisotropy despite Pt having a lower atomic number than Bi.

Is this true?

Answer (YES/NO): YES